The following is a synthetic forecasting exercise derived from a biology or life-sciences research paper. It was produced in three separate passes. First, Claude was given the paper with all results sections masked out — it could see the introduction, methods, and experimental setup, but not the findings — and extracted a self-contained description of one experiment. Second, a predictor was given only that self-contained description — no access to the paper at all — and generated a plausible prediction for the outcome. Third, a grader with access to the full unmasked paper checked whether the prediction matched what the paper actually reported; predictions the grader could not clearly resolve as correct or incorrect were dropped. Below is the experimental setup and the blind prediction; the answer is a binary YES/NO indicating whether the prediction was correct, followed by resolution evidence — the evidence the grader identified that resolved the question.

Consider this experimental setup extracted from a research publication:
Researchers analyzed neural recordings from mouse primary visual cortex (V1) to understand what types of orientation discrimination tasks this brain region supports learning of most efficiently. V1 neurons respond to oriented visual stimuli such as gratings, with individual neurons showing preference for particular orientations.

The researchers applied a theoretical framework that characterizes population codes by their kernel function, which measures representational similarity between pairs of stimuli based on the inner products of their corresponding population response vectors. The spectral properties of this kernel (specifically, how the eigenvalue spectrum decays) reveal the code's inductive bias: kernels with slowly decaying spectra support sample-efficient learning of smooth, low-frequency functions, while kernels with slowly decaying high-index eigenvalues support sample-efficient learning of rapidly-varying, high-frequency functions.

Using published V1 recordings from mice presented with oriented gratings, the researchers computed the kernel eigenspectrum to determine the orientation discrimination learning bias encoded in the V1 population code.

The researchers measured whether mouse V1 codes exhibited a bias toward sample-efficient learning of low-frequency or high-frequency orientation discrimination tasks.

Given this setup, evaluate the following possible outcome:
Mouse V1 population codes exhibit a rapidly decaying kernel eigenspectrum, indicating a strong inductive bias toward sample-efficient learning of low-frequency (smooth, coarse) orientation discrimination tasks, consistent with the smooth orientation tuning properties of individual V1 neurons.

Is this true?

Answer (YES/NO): YES